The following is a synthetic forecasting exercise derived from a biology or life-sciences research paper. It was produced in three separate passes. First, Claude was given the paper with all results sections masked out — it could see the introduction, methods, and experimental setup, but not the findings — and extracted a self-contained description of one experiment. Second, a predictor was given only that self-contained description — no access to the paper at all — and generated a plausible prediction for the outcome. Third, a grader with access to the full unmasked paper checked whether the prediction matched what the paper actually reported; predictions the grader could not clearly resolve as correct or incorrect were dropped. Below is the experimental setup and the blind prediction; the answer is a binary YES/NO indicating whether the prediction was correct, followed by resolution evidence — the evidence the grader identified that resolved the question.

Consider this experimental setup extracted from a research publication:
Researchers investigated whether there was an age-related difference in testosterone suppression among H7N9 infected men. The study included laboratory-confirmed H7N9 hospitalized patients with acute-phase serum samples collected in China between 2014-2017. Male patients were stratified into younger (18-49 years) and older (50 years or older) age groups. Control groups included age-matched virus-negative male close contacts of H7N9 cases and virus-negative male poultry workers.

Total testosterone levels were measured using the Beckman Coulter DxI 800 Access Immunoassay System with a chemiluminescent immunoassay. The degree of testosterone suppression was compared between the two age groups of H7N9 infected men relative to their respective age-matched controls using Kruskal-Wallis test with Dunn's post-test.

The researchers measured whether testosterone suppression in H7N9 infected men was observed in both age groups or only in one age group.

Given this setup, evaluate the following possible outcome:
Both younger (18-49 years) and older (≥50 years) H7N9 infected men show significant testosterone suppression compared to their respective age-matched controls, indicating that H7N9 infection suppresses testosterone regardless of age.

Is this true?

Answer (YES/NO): YES